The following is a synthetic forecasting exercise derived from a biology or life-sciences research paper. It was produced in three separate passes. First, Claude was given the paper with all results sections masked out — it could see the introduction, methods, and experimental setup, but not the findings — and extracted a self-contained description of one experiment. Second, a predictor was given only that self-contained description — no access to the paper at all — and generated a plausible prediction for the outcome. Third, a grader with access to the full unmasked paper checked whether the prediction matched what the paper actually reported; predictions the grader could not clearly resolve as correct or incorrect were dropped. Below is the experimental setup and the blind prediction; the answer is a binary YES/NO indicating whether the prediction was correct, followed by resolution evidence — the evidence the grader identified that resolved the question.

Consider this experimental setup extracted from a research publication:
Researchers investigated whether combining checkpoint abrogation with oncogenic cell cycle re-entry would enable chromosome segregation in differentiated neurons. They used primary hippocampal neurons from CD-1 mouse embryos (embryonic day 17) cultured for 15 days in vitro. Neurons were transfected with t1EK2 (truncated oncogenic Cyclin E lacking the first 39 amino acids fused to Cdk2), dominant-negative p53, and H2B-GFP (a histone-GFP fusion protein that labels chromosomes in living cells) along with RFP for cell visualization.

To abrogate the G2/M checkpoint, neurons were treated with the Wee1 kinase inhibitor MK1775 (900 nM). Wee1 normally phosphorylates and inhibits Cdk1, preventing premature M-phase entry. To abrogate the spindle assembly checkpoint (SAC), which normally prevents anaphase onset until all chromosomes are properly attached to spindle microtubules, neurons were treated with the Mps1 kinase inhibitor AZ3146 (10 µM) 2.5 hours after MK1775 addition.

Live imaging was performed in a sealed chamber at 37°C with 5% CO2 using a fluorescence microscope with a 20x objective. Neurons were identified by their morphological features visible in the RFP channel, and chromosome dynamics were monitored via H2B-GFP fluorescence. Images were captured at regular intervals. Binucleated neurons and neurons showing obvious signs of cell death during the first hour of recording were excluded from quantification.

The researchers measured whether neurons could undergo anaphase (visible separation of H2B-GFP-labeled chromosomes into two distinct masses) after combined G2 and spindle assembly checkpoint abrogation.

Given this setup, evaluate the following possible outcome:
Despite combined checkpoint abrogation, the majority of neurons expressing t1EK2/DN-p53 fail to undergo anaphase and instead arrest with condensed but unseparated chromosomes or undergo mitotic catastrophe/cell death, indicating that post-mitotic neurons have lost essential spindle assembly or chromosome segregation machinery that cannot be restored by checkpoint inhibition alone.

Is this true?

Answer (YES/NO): NO